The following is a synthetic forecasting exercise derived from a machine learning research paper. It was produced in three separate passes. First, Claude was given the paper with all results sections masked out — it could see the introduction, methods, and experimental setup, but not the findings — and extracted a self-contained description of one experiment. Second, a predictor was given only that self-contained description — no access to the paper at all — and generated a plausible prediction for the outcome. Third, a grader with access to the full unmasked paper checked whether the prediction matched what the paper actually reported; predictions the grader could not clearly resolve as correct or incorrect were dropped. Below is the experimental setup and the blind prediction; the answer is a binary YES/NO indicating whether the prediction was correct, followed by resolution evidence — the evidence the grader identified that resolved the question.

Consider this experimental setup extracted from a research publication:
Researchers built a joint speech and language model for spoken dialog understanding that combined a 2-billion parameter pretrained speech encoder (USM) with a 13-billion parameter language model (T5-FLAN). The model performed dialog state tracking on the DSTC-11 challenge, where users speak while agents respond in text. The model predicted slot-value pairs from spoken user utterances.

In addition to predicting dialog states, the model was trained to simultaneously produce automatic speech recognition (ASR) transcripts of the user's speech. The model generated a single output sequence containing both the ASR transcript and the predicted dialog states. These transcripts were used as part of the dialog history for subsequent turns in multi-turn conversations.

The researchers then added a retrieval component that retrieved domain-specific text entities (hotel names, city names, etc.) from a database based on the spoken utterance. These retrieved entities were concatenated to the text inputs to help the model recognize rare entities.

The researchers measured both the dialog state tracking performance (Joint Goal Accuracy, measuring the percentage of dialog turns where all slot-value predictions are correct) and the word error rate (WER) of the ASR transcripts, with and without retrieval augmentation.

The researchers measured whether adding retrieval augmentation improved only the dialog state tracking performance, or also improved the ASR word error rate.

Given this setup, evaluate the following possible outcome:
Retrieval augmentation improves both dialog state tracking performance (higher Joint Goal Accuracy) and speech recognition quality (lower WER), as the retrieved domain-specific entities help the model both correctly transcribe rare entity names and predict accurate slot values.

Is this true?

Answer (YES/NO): YES